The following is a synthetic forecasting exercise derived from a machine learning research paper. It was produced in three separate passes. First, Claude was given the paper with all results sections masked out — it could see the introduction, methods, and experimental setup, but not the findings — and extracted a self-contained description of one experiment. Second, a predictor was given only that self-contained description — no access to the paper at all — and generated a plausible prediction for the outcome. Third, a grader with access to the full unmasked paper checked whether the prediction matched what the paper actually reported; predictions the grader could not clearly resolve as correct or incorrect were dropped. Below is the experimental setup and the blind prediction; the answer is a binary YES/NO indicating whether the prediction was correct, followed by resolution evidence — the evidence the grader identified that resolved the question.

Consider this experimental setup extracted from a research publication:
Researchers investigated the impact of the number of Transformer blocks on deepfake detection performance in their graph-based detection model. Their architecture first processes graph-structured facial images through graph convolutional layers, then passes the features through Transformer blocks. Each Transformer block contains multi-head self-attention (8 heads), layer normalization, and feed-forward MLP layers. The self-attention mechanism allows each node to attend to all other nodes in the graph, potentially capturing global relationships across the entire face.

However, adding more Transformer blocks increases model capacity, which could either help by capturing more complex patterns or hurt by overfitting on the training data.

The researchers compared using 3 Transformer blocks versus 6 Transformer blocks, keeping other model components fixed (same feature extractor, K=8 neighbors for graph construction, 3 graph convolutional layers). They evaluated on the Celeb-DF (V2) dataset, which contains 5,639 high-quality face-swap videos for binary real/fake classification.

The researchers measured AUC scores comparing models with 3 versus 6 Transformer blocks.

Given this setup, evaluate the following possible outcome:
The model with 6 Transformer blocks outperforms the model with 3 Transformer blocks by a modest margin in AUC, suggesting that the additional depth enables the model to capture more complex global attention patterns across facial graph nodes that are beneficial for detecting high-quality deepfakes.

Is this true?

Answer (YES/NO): NO